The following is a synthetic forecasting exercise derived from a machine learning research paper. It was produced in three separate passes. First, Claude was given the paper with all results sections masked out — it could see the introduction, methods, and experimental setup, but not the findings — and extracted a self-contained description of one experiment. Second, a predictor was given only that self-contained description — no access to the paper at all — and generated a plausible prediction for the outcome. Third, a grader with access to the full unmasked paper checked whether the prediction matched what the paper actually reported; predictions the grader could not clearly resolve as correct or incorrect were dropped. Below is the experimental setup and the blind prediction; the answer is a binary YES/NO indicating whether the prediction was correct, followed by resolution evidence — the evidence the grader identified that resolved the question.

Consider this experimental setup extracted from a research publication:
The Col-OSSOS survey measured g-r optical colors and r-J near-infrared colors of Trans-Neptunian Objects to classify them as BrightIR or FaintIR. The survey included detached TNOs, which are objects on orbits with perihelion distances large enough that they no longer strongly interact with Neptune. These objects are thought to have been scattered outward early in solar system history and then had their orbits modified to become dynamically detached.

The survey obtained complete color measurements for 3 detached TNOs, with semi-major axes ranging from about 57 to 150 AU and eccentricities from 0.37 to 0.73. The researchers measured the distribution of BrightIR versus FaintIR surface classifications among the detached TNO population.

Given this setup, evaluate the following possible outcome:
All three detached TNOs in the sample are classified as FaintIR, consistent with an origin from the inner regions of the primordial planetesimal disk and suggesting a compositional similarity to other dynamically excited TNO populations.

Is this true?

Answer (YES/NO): NO